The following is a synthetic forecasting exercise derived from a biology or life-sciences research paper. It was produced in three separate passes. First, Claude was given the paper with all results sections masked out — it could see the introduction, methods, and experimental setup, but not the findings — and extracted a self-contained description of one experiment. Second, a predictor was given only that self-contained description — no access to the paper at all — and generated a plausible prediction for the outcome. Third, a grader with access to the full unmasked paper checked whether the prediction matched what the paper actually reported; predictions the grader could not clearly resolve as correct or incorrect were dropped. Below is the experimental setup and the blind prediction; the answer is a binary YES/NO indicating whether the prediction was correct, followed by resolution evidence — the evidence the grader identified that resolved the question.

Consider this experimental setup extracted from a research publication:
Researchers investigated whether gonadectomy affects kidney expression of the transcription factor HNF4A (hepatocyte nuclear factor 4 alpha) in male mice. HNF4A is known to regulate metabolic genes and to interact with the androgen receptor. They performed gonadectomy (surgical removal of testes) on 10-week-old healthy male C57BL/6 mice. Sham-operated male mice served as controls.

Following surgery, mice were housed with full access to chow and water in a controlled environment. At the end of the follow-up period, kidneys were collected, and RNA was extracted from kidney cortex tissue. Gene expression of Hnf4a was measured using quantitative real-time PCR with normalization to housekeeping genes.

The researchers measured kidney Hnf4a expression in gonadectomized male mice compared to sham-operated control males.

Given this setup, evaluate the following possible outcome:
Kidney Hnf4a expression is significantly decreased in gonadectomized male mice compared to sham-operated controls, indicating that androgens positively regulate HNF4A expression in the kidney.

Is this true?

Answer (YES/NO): YES